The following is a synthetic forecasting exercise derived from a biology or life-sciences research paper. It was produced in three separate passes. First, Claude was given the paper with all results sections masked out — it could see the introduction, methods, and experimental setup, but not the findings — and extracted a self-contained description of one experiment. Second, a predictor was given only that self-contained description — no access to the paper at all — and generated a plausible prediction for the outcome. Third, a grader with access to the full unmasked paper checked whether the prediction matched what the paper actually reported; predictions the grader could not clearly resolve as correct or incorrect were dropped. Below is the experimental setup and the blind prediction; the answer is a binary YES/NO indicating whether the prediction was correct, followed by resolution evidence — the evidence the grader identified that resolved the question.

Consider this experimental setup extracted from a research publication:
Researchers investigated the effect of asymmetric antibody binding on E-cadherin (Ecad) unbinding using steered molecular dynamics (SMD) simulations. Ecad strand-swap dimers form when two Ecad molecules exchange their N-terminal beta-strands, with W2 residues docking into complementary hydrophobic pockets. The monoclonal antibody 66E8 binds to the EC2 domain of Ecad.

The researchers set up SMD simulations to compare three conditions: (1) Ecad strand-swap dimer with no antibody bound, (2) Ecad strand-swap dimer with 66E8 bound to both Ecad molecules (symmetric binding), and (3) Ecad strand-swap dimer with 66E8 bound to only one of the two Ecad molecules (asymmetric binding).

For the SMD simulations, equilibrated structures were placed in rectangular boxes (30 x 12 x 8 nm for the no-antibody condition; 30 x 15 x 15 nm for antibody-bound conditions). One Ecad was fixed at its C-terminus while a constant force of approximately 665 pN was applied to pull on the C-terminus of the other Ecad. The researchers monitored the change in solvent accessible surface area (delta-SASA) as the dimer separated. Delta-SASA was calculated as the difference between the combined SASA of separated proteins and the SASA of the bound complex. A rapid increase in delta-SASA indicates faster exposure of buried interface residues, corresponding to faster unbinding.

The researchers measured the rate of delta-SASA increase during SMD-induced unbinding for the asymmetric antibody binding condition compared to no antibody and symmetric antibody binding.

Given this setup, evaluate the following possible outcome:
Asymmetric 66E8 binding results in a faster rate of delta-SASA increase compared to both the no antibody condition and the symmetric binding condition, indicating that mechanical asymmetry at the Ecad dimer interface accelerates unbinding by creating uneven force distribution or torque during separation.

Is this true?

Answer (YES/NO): NO